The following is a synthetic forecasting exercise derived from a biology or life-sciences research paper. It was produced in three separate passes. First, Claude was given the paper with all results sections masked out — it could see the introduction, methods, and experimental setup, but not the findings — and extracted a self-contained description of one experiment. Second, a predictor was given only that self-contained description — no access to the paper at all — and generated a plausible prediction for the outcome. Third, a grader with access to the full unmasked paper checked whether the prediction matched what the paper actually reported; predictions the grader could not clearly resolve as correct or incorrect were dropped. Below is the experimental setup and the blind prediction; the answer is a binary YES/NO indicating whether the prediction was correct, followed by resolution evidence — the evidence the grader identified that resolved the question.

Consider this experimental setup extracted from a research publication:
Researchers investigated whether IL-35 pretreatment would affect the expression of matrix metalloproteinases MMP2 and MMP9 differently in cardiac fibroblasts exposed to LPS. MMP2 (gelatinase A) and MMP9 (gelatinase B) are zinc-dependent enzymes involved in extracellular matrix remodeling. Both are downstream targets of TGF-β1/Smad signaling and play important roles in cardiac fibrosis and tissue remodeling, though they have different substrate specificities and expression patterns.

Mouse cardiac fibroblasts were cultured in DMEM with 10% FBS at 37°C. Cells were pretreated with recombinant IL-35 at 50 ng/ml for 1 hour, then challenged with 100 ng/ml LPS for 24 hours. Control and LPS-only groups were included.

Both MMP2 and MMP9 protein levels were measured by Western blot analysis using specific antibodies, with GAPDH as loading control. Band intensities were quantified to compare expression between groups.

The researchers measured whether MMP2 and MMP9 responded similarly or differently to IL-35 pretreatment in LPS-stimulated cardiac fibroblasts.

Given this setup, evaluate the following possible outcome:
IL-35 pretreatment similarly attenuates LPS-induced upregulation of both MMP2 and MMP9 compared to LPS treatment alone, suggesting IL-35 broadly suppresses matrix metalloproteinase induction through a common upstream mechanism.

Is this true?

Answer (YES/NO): YES